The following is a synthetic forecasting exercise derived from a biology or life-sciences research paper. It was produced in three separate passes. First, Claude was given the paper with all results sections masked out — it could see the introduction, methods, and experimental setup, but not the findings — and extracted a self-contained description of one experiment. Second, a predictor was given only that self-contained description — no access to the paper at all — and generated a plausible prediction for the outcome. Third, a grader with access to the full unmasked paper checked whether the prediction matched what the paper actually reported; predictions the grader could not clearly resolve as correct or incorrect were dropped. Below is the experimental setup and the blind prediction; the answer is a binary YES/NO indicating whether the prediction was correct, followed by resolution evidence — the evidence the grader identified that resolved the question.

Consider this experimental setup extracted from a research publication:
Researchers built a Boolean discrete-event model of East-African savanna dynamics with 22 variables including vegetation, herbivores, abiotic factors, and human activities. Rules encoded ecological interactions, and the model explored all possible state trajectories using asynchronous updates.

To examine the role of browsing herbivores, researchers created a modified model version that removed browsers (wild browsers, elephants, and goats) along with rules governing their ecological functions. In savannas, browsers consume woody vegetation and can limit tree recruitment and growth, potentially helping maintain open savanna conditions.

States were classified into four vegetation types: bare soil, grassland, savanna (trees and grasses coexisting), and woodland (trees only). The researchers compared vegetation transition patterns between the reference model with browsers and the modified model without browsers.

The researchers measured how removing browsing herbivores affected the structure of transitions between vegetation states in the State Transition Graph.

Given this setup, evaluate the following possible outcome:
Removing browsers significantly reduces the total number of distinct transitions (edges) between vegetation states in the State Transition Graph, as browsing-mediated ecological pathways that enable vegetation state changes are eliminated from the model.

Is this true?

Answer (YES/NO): NO